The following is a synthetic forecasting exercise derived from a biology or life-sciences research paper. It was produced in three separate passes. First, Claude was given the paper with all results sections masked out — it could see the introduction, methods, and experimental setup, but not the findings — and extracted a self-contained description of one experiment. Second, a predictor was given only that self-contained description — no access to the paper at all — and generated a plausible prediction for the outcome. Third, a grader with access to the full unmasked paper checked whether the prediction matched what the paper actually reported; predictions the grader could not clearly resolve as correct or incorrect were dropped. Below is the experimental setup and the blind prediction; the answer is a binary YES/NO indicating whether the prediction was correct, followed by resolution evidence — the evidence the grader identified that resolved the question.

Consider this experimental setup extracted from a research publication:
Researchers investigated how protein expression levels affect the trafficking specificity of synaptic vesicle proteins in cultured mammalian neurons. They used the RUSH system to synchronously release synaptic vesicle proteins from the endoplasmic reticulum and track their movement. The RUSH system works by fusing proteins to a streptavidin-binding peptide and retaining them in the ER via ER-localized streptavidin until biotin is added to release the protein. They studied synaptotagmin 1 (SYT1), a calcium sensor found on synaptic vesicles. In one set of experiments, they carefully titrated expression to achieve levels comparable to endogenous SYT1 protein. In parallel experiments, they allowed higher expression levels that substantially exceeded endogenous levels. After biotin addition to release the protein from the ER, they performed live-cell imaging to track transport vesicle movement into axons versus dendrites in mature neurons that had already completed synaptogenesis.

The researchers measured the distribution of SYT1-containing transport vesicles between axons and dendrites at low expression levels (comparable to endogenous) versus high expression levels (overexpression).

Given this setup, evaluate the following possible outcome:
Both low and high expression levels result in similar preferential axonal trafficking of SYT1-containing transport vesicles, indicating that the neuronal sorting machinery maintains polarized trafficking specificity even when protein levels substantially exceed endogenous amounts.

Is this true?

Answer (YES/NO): NO